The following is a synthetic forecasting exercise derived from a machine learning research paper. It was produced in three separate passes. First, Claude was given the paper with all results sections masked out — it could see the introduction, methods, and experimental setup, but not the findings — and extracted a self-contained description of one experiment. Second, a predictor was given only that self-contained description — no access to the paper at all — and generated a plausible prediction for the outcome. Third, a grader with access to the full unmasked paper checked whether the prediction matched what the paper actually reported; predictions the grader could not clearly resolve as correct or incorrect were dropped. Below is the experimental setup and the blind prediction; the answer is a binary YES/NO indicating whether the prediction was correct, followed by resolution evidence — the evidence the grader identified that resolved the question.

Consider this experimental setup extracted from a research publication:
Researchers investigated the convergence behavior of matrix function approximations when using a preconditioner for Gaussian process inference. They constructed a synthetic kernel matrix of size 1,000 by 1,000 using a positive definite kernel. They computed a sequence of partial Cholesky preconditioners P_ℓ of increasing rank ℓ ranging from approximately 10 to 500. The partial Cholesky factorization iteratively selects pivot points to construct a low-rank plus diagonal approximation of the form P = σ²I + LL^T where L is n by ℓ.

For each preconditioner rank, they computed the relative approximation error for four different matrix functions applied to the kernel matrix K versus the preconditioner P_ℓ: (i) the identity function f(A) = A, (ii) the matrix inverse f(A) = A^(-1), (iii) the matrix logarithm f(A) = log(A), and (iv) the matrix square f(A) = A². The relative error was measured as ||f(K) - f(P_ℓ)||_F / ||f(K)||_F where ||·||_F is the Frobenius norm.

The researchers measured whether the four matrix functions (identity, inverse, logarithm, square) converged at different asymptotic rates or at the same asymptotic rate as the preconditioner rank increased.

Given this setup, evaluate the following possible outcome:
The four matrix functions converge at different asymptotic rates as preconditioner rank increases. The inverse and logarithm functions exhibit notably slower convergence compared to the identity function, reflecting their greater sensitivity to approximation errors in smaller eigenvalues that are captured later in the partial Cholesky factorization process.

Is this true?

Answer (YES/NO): NO